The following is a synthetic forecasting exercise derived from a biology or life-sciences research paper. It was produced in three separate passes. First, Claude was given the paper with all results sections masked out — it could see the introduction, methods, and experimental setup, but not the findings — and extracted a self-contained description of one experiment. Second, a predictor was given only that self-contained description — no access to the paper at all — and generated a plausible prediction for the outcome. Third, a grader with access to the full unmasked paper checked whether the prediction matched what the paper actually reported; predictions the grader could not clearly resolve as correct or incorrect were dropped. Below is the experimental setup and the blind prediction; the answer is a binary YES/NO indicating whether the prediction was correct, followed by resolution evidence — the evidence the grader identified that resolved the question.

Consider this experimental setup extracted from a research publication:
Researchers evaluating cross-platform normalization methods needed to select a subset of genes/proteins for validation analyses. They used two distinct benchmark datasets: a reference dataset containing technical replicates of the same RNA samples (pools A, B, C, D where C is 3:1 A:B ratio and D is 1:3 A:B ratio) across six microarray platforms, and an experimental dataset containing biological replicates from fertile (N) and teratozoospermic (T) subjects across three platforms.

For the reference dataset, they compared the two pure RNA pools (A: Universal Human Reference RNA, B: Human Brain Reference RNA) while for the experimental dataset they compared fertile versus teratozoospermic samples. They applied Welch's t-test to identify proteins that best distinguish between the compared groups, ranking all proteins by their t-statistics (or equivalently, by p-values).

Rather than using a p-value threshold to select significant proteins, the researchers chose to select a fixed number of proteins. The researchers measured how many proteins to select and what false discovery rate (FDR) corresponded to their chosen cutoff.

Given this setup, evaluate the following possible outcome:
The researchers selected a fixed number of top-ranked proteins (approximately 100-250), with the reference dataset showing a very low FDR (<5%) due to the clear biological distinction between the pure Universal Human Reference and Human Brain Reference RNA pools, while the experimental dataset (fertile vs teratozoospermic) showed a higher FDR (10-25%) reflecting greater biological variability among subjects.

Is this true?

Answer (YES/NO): NO